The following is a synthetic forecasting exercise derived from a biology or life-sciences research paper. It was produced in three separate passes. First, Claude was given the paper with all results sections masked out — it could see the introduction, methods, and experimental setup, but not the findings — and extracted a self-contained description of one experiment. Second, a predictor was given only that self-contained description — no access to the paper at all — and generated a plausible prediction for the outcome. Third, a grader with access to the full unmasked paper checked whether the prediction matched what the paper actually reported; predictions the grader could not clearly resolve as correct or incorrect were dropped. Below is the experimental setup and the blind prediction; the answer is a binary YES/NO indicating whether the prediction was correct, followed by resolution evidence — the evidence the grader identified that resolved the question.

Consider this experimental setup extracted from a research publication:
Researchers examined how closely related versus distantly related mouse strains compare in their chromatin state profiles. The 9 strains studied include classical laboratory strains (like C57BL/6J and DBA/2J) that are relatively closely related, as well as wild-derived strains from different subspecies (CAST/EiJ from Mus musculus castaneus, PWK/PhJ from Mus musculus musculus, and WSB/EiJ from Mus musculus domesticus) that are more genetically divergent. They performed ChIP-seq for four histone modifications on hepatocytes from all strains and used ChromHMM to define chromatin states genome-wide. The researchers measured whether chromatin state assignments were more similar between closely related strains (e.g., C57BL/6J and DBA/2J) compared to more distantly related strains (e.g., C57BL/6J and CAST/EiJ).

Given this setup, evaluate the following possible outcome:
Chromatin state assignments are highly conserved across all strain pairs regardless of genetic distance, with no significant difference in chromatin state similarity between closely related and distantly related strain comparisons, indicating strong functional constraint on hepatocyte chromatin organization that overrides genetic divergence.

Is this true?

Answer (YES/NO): NO